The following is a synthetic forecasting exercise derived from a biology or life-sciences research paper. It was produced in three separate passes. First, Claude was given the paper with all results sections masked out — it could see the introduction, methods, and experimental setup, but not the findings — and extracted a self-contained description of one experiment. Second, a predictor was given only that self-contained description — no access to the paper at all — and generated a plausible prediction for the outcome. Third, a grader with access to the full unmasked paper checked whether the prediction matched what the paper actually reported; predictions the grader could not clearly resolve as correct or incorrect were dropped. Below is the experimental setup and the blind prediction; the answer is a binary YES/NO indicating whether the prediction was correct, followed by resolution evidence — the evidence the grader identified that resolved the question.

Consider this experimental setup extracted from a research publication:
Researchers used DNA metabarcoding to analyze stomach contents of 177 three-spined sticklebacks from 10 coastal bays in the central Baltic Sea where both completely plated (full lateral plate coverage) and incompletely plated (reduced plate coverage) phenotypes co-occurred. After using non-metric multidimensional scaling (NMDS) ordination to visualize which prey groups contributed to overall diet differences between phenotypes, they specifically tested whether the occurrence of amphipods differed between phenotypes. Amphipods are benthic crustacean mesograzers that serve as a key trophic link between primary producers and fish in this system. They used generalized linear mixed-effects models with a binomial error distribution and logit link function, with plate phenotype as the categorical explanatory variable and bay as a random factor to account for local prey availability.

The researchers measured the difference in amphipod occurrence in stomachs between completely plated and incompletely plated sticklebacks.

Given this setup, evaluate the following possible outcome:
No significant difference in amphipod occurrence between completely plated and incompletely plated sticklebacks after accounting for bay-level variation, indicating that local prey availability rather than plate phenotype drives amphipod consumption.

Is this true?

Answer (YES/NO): NO